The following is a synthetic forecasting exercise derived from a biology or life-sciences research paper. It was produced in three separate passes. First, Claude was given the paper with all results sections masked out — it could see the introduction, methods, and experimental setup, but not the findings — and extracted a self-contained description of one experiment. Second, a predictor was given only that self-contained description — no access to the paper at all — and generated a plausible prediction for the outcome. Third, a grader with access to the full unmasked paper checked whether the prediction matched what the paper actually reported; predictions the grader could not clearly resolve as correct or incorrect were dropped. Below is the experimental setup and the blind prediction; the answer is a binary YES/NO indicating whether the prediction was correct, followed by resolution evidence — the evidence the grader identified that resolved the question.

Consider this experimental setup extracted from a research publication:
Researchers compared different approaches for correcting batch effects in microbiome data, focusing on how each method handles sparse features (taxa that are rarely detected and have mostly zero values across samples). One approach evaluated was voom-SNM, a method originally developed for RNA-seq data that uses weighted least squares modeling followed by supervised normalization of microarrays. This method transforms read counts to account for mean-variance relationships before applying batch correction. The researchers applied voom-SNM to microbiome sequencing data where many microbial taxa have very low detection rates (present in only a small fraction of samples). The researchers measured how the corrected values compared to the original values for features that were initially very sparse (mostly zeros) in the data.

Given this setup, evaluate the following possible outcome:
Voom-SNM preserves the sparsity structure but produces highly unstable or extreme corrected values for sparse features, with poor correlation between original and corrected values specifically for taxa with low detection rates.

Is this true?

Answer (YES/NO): NO